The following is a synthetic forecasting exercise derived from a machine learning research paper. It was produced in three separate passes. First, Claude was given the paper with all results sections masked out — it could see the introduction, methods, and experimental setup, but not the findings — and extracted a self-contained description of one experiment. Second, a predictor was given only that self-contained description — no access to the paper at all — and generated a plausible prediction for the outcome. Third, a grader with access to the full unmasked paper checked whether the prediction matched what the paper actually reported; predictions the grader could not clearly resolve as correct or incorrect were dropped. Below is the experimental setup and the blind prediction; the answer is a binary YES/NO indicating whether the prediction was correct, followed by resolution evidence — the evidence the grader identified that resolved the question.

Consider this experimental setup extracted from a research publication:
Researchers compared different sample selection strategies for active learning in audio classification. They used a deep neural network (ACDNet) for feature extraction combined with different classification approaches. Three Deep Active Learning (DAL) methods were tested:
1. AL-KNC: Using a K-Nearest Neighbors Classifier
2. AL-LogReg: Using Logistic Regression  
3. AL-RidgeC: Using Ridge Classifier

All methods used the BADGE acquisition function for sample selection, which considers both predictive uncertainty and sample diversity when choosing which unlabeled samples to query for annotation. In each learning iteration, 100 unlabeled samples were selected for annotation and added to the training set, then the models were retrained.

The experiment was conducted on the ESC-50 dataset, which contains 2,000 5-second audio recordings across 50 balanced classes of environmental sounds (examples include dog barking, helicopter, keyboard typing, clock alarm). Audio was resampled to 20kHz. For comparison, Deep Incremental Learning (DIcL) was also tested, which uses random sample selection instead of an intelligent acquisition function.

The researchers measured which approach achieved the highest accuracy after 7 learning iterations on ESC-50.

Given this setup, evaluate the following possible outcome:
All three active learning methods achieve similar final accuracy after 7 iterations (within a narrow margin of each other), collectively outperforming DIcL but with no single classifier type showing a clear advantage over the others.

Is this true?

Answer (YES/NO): NO